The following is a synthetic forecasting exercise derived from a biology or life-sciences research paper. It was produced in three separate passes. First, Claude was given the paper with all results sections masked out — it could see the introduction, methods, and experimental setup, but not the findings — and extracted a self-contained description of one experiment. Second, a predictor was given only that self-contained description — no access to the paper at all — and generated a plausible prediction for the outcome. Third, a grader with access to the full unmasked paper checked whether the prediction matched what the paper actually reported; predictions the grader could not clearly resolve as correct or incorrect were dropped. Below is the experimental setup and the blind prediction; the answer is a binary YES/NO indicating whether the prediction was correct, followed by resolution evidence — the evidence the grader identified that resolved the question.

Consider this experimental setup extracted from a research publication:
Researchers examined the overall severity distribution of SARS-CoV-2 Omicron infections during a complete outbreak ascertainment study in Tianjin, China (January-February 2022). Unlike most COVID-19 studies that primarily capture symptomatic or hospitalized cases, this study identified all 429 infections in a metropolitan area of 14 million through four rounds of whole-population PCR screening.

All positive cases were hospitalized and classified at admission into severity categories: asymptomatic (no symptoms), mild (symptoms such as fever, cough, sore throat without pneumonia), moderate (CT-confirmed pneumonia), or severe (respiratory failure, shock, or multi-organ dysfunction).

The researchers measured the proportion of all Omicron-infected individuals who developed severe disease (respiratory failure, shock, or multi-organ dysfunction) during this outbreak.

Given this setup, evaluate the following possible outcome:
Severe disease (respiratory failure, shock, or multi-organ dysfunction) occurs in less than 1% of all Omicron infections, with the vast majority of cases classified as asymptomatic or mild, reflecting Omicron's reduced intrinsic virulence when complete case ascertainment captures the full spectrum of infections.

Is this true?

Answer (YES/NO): NO